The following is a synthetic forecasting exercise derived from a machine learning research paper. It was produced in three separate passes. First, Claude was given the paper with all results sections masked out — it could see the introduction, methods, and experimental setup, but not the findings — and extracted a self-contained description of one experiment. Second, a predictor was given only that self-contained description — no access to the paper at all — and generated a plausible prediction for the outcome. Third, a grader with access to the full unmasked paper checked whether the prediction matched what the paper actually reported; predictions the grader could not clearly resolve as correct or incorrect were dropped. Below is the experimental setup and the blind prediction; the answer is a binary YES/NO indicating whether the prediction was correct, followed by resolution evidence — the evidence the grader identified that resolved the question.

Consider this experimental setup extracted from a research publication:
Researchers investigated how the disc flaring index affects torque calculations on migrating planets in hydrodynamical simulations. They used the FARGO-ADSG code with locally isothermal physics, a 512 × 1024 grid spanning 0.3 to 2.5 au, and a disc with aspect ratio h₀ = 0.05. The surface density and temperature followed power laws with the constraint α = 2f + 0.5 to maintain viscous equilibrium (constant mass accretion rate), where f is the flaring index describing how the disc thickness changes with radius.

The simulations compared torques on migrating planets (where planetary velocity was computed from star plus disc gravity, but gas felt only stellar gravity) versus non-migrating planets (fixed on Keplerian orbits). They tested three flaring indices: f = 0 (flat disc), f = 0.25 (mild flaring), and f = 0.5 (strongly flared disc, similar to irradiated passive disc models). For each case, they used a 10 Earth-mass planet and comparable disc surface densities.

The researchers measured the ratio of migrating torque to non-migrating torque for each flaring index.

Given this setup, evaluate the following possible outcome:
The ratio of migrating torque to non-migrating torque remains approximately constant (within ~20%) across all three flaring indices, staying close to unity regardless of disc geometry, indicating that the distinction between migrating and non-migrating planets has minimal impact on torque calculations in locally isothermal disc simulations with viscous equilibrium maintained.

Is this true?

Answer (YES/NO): NO